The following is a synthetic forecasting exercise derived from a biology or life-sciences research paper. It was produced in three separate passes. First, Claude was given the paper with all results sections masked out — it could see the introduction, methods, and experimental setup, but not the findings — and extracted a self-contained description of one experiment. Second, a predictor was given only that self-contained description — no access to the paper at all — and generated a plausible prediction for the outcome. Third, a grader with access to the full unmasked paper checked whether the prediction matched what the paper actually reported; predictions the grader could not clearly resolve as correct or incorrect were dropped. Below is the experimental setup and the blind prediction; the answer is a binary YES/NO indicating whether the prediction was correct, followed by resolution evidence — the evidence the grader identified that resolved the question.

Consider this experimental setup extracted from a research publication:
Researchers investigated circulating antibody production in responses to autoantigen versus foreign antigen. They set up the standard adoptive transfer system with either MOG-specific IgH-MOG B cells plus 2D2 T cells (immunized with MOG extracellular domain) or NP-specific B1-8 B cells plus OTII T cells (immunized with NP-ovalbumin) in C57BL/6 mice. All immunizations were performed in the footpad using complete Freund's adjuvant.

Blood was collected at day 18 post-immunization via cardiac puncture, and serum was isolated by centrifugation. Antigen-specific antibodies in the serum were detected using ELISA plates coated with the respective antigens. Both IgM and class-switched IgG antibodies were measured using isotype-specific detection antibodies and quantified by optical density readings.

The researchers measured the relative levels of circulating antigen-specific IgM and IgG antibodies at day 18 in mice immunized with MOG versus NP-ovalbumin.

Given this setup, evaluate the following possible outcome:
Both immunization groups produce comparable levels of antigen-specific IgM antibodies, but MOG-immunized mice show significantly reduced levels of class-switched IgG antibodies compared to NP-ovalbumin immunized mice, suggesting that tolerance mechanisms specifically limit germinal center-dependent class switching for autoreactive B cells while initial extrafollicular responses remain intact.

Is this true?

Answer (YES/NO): NO